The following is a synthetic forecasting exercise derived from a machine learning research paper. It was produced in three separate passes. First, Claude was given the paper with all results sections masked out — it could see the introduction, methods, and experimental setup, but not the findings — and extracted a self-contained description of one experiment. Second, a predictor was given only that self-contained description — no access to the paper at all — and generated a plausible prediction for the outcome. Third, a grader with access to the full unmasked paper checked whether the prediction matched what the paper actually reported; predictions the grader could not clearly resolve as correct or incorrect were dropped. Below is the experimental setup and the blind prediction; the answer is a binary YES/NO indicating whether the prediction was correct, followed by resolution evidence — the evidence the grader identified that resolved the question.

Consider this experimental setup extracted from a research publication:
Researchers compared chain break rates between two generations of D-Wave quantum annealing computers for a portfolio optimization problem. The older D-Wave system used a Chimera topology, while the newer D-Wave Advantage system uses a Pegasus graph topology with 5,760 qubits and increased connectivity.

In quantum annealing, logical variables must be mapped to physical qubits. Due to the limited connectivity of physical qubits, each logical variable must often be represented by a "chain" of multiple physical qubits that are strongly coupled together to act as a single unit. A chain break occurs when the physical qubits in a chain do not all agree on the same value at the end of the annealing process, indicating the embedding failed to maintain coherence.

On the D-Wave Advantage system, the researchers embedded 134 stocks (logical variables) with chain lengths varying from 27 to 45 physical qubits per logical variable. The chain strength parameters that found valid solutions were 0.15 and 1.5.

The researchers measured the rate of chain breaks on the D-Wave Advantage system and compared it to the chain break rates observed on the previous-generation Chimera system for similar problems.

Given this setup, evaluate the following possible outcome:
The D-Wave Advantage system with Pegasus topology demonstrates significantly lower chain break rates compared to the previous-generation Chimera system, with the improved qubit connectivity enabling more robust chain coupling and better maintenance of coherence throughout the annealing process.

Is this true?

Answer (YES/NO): NO